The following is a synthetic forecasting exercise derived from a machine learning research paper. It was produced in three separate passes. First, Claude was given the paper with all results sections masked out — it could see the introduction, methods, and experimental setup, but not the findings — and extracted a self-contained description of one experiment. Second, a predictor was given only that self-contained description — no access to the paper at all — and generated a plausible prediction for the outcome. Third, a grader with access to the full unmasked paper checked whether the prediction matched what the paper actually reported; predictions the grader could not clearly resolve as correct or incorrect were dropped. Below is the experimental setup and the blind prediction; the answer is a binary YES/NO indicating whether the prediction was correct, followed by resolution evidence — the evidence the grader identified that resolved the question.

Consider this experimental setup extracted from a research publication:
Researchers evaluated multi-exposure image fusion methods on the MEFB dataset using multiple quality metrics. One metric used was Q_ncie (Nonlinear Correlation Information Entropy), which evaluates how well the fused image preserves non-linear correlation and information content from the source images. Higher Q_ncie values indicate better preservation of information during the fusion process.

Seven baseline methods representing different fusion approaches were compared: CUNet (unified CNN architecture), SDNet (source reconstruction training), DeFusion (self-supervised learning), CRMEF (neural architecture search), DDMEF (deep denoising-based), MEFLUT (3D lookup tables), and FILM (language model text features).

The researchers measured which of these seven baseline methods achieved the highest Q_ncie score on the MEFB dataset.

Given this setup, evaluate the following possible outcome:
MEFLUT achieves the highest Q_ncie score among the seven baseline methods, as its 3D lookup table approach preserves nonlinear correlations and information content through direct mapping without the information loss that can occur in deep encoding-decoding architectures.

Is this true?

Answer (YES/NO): YES